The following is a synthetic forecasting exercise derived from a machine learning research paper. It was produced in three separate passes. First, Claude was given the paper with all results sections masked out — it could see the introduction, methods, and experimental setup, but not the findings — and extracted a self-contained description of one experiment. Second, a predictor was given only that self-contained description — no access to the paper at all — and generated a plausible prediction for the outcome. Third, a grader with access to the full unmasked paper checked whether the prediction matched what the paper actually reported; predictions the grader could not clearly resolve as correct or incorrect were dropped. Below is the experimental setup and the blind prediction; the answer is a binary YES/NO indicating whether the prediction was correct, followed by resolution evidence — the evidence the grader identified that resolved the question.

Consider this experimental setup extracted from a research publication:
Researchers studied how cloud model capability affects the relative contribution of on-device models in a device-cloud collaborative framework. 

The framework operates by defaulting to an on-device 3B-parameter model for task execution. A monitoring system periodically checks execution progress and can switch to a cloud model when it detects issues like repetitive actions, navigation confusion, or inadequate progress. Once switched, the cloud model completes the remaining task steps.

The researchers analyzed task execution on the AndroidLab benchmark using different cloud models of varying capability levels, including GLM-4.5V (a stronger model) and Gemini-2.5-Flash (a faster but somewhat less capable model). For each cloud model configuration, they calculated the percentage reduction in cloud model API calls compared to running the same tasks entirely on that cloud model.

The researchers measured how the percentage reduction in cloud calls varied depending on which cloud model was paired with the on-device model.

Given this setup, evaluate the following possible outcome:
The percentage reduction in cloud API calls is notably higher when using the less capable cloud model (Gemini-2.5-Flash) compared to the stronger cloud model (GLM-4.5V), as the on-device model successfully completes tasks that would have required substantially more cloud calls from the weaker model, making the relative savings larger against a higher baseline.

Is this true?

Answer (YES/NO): YES